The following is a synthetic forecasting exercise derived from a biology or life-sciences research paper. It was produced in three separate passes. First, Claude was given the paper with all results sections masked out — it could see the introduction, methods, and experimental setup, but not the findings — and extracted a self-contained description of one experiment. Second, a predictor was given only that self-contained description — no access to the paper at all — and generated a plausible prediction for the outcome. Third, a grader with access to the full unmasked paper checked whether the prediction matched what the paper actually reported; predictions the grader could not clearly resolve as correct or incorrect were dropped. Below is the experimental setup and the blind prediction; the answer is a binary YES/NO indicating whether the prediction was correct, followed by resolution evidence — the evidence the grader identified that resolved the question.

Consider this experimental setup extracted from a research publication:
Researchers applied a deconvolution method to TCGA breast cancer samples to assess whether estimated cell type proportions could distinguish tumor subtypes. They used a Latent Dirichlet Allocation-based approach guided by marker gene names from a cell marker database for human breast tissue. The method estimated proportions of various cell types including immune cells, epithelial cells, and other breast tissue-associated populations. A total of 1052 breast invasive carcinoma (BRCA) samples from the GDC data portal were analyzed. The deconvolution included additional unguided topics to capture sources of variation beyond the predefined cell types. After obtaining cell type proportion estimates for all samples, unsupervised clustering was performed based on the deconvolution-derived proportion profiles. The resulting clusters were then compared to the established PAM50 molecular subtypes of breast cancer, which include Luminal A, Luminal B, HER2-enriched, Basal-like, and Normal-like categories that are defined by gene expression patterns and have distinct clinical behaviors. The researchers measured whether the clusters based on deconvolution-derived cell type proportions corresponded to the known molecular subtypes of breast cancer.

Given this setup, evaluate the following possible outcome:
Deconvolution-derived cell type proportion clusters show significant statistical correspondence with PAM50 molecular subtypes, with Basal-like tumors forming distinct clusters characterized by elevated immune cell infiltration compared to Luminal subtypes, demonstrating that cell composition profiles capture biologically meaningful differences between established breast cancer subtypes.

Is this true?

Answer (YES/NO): NO